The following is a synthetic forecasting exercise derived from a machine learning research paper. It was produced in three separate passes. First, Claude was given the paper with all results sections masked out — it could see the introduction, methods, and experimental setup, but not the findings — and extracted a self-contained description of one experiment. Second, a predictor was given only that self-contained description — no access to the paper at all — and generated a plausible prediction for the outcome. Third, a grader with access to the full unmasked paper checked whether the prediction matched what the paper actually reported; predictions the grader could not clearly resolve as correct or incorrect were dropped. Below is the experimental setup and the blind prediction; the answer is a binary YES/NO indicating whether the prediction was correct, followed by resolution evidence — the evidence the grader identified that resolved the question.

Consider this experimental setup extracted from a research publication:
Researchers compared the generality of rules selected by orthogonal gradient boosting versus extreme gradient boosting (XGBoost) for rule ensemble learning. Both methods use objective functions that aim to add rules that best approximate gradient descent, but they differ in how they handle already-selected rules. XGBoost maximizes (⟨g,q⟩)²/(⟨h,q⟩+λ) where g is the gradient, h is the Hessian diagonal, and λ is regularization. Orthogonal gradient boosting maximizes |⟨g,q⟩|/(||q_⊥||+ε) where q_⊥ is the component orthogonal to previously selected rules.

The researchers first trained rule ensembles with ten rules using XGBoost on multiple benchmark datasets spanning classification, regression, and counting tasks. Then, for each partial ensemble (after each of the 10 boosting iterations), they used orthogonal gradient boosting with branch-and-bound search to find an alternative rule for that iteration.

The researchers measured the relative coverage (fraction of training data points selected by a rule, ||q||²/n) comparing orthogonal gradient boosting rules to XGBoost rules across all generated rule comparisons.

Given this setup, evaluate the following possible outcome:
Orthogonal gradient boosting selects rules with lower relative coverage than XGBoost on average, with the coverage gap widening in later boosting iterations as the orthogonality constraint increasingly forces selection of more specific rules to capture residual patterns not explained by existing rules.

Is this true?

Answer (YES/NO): NO